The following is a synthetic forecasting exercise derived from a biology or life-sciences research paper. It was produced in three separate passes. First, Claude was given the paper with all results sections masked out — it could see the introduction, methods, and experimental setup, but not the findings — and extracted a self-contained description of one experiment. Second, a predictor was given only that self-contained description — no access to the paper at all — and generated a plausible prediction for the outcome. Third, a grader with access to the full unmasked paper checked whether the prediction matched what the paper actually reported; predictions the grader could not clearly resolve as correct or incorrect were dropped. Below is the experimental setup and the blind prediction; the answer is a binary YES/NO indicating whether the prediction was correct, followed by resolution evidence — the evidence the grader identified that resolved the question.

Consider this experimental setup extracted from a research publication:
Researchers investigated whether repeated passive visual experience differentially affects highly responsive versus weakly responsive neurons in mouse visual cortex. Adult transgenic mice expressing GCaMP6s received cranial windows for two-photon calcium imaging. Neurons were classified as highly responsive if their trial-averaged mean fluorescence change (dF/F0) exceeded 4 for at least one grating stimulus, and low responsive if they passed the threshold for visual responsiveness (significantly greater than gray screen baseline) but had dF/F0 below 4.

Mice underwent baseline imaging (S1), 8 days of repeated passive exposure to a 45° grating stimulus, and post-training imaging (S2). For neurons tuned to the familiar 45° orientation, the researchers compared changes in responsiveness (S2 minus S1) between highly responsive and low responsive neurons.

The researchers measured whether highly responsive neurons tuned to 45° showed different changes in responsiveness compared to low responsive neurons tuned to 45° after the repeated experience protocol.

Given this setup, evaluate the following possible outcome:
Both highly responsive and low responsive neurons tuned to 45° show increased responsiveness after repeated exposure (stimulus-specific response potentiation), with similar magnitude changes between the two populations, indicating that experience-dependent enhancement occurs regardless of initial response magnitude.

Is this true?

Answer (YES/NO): NO